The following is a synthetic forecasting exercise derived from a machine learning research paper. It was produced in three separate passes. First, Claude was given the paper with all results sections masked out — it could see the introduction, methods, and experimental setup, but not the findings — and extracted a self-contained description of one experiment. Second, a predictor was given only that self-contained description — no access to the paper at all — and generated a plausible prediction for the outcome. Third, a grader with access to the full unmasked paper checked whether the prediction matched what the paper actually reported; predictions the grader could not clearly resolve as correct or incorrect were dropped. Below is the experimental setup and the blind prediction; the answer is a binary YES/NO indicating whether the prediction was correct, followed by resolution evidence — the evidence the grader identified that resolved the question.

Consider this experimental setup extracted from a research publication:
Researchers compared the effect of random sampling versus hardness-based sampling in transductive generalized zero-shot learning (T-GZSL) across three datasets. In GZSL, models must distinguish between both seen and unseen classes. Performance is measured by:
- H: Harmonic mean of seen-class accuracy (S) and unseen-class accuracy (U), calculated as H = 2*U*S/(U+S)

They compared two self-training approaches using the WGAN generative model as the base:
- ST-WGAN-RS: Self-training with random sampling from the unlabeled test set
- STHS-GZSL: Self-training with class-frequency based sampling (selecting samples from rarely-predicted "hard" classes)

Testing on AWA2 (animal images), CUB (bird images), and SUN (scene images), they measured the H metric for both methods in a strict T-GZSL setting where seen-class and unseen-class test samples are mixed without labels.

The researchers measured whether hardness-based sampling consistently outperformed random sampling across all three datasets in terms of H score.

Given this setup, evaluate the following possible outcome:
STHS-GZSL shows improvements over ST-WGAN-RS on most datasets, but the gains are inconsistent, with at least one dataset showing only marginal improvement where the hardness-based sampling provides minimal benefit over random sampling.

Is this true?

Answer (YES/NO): NO